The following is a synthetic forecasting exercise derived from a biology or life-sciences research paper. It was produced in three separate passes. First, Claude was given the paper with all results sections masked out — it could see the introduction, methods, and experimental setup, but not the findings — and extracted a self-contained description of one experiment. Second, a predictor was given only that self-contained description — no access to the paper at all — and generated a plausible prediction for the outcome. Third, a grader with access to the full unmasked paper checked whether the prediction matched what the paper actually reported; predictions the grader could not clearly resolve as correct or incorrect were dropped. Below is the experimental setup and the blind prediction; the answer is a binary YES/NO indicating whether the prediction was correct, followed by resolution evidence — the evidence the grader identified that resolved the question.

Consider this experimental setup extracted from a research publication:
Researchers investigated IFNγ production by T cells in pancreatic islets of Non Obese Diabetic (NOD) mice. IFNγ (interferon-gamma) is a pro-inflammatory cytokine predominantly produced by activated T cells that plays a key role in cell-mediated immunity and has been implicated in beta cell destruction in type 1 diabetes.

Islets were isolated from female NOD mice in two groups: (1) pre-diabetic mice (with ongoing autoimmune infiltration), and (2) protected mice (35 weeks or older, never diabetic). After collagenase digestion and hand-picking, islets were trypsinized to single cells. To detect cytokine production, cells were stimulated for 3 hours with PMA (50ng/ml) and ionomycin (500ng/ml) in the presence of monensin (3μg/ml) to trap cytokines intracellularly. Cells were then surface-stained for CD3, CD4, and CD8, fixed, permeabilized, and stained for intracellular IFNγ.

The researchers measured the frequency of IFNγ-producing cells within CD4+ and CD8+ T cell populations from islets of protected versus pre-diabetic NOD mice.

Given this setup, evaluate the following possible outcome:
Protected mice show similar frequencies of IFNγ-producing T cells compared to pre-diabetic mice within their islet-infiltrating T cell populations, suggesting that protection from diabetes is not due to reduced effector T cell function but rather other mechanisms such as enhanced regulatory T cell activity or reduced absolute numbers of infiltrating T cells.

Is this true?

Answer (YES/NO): NO